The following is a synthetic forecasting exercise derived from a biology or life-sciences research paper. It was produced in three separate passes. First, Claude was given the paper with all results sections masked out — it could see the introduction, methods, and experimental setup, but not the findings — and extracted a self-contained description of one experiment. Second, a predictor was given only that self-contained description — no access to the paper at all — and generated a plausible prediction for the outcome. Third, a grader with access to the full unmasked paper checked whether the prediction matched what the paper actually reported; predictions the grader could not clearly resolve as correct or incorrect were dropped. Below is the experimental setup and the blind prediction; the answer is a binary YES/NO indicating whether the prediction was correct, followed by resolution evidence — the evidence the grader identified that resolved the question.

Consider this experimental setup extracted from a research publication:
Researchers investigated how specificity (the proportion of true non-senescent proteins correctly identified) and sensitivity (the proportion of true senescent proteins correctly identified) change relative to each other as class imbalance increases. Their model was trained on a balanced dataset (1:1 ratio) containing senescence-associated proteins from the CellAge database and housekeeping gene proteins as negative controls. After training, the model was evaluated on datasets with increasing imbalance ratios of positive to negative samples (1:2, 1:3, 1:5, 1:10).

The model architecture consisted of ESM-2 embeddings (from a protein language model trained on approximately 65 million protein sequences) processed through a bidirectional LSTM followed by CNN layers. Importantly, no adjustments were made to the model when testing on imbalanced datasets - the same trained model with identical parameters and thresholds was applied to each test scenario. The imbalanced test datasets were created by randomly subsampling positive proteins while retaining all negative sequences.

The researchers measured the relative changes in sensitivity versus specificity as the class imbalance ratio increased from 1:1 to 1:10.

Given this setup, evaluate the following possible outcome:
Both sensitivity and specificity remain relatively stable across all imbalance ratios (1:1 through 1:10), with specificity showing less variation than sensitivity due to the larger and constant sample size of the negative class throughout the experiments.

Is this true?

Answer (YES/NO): NO